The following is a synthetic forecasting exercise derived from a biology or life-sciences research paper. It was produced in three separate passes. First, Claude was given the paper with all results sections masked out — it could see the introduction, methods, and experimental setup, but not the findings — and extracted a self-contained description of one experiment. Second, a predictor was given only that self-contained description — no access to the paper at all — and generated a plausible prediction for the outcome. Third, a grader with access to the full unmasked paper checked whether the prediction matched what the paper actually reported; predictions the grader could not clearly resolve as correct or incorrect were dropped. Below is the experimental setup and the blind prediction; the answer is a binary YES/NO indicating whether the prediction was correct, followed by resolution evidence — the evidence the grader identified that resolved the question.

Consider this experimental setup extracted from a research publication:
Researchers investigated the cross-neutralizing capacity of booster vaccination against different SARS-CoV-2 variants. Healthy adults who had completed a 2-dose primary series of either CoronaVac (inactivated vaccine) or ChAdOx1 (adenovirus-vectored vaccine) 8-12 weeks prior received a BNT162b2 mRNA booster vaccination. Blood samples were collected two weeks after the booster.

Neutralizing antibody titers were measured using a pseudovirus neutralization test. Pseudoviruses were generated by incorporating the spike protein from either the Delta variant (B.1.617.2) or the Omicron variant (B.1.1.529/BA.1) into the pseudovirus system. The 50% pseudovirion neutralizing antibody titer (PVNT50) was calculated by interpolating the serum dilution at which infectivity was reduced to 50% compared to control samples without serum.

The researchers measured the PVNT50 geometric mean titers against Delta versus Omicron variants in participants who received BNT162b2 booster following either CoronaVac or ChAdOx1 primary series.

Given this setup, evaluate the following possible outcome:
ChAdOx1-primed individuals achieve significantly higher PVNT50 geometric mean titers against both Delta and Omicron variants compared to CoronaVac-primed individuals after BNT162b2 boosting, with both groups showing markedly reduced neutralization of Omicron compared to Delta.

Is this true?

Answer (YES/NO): NO